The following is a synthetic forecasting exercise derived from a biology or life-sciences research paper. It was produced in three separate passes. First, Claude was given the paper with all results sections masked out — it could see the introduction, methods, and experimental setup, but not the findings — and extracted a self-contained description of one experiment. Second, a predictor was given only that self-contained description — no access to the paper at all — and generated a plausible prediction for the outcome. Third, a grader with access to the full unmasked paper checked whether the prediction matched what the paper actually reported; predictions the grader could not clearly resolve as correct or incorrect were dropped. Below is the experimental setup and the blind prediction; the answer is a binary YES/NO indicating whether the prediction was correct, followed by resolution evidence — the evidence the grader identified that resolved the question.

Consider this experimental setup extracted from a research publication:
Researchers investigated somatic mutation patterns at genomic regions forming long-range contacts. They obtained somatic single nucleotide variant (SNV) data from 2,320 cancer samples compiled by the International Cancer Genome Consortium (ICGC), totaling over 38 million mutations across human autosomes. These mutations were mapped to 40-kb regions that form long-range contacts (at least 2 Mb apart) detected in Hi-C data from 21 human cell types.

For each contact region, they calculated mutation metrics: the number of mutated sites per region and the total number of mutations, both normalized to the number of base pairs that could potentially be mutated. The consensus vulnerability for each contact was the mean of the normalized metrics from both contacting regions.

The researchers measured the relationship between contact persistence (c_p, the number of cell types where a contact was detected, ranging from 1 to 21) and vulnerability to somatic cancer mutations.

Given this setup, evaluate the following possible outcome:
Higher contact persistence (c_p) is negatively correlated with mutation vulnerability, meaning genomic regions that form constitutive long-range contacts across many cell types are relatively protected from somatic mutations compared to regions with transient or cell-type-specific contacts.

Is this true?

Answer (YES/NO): NO